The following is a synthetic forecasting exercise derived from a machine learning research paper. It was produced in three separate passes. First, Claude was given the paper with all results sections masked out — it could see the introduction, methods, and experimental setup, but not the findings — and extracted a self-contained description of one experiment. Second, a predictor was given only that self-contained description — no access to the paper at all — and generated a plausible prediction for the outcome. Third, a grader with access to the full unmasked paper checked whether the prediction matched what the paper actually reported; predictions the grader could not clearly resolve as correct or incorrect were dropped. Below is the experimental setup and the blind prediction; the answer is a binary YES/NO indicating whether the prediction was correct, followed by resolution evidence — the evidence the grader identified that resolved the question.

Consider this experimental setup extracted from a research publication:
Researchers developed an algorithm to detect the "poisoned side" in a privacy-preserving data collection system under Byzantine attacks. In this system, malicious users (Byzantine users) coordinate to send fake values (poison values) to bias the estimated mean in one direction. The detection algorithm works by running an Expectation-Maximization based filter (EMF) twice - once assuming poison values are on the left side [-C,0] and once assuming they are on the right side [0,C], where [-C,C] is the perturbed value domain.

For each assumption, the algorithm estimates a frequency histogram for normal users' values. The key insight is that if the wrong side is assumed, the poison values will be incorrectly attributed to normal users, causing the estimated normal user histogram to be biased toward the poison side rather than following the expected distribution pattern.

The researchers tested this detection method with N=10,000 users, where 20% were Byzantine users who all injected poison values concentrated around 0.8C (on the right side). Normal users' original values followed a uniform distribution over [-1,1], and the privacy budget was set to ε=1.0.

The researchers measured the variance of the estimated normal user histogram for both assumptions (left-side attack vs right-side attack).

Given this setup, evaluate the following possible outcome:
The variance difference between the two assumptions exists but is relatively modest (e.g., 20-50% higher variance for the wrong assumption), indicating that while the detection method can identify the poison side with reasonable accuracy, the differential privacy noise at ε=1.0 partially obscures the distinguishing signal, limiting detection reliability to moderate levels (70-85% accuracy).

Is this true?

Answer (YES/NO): NO